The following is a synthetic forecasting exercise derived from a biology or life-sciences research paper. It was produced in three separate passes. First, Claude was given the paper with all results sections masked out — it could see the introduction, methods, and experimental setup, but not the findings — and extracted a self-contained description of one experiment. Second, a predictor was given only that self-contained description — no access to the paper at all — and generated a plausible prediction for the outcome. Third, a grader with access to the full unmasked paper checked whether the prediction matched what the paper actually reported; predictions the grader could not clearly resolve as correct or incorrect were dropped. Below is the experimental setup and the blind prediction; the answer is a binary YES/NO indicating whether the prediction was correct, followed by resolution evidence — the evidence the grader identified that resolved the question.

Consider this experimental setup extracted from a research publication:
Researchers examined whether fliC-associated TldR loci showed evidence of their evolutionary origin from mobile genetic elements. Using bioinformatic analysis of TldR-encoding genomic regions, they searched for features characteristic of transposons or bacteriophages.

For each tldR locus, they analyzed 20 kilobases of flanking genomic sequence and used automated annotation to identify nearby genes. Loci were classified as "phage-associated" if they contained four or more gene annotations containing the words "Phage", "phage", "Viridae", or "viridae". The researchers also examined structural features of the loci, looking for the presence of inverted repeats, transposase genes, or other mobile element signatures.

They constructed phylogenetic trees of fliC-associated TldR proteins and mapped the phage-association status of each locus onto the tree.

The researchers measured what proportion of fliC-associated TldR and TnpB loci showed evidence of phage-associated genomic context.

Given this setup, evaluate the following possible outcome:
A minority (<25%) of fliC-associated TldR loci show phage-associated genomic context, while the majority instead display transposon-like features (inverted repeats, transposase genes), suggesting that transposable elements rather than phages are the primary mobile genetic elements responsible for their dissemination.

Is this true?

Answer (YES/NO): NO